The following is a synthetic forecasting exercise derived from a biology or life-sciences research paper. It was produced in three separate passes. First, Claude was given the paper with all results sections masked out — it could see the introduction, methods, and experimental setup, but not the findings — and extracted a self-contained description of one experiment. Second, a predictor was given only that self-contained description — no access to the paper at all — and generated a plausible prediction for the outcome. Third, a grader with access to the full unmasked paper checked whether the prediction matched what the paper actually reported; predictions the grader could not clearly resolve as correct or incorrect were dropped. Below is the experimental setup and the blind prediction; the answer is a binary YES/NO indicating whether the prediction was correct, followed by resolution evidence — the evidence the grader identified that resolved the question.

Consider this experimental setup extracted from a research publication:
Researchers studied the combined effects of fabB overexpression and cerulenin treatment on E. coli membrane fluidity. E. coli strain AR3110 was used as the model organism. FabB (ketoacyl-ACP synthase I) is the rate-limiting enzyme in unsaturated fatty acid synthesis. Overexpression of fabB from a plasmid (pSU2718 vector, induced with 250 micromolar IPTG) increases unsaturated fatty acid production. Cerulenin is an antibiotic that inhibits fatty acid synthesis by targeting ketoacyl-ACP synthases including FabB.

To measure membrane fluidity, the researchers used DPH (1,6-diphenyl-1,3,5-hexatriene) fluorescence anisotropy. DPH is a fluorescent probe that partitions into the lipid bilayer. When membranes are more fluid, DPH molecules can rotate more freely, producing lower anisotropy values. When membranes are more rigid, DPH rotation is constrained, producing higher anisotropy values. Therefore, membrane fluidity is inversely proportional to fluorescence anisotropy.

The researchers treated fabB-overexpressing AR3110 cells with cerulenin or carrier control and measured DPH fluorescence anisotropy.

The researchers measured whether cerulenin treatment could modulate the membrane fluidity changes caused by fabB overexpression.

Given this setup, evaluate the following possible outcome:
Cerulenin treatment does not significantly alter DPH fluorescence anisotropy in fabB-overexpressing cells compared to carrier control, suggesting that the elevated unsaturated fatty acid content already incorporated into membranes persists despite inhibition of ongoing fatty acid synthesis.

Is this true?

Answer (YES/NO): NO